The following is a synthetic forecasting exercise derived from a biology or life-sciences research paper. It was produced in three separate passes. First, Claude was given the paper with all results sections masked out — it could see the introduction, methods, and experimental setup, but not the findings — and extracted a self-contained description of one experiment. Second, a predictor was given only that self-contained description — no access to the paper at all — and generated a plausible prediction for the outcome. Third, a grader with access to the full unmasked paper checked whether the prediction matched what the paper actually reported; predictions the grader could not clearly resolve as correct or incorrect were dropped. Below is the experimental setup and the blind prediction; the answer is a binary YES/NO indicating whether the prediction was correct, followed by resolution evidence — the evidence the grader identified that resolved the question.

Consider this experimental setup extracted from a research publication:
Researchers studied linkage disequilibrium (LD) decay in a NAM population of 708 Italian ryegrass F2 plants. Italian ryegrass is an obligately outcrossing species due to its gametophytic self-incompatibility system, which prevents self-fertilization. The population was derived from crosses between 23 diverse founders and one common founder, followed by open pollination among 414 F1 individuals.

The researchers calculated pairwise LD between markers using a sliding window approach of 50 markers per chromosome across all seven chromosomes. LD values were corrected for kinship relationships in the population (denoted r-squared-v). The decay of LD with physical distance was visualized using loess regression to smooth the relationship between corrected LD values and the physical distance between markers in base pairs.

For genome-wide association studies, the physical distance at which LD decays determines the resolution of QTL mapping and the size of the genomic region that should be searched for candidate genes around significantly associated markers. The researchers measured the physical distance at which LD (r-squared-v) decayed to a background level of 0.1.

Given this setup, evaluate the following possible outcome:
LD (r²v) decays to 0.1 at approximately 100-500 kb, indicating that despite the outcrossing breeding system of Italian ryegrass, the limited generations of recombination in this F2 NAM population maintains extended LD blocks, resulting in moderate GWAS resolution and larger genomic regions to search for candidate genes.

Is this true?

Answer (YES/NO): NO